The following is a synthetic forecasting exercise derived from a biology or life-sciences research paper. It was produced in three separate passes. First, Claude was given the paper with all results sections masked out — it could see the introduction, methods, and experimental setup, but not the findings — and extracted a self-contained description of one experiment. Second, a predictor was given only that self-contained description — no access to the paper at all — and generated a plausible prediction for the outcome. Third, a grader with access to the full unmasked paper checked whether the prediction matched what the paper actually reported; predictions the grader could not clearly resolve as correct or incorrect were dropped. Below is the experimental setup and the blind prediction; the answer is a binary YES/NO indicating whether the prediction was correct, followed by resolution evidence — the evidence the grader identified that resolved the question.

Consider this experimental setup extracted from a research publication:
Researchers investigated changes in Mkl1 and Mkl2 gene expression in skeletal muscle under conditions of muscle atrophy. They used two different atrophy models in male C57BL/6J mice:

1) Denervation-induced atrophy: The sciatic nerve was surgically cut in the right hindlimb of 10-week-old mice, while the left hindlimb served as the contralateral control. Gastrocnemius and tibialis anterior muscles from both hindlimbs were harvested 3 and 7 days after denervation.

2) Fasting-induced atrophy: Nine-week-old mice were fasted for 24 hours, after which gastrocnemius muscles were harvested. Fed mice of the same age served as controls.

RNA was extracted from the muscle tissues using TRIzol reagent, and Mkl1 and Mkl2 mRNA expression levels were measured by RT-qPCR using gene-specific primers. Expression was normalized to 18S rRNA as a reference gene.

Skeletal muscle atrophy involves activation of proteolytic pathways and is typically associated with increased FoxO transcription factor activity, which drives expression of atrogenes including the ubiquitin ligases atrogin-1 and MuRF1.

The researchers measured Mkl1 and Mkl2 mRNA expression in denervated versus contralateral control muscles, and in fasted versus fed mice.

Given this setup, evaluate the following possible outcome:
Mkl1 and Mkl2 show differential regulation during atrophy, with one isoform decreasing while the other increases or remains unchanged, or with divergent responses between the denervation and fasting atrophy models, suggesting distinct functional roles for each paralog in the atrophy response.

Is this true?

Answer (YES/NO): YES